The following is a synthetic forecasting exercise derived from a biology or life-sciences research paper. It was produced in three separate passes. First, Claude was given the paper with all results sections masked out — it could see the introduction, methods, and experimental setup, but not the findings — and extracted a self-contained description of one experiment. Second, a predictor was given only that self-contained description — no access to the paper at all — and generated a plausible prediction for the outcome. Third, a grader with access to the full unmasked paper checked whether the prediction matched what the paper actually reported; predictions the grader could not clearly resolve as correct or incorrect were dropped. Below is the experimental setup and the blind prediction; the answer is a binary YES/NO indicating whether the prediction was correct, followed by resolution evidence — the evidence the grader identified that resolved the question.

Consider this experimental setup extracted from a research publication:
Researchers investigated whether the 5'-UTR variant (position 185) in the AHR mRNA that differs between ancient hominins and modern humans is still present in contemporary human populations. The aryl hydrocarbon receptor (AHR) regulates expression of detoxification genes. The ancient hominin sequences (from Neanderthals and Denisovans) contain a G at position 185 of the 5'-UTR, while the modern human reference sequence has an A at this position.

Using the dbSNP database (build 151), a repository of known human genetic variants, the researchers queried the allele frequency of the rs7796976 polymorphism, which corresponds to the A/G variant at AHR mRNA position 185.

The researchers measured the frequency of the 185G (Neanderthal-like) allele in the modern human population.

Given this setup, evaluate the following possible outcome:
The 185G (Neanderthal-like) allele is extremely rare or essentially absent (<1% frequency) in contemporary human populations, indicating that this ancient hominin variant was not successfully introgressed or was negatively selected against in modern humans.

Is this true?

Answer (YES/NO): NO